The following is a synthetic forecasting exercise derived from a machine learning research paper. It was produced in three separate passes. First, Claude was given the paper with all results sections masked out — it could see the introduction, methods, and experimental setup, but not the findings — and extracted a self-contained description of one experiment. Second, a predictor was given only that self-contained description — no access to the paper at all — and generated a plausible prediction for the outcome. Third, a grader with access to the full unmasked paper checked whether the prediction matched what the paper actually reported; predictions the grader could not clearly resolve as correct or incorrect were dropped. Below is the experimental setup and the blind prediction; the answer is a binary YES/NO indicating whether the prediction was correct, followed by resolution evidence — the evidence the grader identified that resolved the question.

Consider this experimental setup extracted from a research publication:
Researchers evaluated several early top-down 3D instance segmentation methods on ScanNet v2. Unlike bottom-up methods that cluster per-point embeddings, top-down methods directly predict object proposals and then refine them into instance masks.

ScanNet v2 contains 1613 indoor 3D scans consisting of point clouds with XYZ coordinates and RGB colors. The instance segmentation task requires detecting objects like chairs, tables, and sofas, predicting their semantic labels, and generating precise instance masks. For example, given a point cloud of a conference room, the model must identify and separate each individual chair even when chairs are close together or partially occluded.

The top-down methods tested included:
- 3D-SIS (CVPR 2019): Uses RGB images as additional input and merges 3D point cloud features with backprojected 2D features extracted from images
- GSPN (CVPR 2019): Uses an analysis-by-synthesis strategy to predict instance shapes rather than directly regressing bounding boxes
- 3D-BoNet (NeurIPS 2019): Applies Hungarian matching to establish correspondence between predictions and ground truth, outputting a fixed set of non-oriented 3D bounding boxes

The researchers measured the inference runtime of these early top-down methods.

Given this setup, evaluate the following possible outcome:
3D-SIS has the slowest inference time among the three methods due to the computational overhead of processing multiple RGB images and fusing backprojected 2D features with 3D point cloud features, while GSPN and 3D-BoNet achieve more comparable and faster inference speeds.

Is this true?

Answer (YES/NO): NO